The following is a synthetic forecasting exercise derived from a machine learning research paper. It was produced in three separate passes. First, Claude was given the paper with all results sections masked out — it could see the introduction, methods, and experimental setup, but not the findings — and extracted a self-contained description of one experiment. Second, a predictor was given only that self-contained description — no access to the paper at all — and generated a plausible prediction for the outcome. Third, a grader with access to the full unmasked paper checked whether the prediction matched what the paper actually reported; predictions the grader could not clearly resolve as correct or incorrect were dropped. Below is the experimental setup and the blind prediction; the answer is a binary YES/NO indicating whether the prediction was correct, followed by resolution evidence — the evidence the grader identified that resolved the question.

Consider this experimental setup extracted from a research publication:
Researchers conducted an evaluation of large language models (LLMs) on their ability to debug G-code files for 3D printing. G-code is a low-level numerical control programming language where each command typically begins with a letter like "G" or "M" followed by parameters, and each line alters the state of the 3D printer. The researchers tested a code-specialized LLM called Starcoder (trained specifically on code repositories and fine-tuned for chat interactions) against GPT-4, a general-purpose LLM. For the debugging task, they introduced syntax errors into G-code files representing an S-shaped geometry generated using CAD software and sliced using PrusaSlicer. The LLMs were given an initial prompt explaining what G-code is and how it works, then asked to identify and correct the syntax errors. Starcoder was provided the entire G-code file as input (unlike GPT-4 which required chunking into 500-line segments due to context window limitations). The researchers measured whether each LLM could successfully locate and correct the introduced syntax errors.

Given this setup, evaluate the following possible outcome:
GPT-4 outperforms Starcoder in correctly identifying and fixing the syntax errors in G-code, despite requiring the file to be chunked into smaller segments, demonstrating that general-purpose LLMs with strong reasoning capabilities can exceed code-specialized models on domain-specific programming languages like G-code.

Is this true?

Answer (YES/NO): NO